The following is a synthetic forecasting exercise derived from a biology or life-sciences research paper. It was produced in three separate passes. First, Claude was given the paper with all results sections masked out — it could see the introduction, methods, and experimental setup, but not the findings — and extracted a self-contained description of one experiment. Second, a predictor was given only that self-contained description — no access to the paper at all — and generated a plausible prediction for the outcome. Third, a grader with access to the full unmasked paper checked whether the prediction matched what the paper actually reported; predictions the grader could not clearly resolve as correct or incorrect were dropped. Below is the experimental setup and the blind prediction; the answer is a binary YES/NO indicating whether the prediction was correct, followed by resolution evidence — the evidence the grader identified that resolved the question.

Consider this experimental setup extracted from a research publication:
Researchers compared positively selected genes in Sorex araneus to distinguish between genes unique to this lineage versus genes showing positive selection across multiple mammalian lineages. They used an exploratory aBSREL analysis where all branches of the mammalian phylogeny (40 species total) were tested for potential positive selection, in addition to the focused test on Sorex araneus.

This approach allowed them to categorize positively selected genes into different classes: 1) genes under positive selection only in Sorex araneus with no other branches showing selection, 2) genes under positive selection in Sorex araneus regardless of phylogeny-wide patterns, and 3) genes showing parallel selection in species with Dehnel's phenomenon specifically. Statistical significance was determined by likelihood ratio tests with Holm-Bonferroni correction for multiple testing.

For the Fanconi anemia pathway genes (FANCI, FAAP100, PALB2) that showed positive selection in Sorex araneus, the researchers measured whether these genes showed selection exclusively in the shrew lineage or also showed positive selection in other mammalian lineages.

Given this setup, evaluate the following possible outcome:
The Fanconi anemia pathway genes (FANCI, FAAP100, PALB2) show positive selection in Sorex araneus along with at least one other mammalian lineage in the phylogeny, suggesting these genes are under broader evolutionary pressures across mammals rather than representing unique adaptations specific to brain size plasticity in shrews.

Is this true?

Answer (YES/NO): NO